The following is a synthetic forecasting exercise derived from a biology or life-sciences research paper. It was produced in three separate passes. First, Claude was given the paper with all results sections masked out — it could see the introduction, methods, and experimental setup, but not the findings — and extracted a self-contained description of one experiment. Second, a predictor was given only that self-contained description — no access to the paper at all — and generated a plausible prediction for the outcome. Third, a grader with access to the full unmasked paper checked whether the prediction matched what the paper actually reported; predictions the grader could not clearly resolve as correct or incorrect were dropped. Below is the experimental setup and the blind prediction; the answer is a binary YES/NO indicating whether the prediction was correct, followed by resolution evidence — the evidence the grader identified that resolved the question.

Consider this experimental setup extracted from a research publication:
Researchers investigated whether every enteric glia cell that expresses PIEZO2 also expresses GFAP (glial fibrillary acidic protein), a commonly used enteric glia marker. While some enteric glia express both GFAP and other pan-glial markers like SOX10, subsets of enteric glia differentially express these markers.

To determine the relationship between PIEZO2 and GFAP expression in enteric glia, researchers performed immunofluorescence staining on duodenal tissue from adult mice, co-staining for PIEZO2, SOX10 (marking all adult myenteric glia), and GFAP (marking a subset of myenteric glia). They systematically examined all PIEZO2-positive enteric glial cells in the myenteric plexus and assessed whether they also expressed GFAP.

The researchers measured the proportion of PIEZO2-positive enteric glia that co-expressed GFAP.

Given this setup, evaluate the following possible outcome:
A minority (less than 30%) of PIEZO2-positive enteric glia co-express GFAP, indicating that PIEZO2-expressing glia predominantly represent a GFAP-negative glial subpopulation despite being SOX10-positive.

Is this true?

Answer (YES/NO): NO